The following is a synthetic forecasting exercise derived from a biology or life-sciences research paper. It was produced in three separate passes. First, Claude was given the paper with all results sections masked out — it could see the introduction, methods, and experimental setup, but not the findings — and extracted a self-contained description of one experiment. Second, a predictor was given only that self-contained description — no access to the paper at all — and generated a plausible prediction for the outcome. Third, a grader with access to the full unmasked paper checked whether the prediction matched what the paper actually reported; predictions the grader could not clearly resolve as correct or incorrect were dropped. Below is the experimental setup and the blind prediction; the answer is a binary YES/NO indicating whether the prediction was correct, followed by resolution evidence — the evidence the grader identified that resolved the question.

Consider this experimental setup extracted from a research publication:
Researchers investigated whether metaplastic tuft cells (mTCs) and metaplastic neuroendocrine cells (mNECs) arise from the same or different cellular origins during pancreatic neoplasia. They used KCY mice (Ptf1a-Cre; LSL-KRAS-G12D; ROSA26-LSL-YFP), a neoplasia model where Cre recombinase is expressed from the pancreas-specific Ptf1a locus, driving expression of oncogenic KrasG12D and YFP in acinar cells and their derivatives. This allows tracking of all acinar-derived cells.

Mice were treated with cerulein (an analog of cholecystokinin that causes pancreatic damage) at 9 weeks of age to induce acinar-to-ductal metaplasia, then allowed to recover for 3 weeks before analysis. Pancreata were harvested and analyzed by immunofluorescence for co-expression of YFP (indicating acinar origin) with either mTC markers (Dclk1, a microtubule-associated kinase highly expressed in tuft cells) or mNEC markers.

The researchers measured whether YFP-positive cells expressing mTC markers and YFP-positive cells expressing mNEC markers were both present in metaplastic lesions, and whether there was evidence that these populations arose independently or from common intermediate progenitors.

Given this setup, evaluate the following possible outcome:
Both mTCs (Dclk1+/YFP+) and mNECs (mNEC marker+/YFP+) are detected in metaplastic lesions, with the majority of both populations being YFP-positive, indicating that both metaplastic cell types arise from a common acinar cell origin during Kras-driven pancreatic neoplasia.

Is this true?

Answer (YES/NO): YES